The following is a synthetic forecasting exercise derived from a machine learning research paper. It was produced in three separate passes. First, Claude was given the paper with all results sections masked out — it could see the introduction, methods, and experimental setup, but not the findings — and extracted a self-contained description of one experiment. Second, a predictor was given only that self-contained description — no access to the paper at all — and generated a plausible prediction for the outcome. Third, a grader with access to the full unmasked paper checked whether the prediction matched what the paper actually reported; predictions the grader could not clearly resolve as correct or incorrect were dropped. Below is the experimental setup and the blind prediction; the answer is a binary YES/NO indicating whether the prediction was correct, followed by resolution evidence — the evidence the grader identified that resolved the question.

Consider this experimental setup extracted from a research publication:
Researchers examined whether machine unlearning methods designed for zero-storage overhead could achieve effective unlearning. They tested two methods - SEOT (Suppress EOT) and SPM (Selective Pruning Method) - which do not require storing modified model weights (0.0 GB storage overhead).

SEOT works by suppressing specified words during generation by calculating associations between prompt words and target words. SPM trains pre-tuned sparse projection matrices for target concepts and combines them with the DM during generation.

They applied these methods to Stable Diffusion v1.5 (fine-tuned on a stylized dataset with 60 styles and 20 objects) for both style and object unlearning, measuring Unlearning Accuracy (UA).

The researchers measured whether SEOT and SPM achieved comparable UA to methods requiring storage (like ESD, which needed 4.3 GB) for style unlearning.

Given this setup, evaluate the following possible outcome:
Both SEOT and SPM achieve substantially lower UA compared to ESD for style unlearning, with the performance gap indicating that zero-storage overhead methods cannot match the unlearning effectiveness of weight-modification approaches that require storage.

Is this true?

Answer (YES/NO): YES